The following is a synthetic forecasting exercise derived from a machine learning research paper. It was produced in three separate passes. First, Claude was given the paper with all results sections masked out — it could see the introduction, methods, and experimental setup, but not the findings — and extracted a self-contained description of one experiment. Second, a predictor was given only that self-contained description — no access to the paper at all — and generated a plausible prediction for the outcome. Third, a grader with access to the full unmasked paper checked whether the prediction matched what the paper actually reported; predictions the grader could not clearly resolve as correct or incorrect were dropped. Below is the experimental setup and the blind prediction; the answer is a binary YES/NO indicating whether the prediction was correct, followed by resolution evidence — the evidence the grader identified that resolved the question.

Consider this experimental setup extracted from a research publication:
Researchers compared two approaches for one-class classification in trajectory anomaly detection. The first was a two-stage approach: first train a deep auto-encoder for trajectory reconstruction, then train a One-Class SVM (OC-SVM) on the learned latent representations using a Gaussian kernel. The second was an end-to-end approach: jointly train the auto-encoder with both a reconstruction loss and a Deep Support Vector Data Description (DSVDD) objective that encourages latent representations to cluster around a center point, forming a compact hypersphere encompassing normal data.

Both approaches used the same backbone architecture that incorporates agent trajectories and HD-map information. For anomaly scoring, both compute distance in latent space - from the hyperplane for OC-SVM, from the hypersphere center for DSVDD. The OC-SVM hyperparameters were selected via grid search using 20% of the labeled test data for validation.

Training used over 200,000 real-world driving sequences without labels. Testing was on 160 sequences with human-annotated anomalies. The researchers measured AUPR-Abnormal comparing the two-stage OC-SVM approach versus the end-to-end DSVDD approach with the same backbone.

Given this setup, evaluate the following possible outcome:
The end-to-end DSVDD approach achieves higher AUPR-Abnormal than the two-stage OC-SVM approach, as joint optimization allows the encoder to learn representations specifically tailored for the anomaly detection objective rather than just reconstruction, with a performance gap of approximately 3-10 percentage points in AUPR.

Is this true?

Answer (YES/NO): NO